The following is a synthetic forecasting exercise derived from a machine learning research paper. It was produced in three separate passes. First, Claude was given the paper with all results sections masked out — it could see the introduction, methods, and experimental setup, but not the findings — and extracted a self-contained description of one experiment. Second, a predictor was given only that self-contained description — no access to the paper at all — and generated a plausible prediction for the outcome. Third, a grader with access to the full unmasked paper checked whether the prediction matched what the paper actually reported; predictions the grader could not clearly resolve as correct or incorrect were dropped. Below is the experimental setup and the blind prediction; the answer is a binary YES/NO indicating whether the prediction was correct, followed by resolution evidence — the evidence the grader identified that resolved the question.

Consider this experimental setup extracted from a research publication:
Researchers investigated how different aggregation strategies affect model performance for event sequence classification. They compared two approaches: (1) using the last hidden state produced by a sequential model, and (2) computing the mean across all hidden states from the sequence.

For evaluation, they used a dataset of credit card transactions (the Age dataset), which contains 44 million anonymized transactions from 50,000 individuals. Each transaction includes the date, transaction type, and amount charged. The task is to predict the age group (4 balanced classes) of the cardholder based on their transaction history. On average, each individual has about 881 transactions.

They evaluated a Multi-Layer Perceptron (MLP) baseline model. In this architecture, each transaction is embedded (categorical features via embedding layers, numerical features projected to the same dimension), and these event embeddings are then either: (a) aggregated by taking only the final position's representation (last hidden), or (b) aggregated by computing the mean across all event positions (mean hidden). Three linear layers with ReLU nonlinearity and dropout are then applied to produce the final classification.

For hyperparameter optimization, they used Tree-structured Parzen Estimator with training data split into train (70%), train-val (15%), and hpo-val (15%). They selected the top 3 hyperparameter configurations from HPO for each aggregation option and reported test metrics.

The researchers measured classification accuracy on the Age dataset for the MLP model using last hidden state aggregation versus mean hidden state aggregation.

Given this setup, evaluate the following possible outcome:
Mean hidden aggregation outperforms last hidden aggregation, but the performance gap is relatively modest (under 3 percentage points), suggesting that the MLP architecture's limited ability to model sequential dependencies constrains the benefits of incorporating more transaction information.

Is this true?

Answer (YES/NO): NO